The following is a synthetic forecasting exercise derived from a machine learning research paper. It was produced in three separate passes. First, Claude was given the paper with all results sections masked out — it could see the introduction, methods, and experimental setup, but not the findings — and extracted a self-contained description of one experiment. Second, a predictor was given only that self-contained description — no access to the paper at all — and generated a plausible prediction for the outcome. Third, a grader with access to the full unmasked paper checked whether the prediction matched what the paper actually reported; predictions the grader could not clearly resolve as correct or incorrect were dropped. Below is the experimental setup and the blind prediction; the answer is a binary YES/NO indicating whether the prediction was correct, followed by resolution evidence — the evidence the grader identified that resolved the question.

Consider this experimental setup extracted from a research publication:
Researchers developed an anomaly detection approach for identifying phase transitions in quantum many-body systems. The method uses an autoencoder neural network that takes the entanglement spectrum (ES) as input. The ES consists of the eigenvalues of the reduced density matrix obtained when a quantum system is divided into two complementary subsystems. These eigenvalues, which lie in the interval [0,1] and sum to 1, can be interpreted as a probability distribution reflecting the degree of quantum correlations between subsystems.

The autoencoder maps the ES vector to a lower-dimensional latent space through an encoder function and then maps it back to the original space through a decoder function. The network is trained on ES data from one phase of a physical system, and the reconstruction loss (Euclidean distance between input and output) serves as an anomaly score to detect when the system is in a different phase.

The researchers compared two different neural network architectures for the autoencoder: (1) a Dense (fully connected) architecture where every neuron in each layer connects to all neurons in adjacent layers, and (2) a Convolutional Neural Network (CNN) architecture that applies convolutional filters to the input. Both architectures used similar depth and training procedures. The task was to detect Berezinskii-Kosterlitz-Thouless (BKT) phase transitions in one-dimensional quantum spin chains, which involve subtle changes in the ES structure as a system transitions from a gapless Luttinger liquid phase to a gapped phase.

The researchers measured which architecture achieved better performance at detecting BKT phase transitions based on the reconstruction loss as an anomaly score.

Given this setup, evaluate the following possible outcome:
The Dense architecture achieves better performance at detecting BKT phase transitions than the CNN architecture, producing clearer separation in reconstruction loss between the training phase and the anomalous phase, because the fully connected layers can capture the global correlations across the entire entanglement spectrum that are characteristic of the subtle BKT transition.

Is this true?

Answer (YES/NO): YES